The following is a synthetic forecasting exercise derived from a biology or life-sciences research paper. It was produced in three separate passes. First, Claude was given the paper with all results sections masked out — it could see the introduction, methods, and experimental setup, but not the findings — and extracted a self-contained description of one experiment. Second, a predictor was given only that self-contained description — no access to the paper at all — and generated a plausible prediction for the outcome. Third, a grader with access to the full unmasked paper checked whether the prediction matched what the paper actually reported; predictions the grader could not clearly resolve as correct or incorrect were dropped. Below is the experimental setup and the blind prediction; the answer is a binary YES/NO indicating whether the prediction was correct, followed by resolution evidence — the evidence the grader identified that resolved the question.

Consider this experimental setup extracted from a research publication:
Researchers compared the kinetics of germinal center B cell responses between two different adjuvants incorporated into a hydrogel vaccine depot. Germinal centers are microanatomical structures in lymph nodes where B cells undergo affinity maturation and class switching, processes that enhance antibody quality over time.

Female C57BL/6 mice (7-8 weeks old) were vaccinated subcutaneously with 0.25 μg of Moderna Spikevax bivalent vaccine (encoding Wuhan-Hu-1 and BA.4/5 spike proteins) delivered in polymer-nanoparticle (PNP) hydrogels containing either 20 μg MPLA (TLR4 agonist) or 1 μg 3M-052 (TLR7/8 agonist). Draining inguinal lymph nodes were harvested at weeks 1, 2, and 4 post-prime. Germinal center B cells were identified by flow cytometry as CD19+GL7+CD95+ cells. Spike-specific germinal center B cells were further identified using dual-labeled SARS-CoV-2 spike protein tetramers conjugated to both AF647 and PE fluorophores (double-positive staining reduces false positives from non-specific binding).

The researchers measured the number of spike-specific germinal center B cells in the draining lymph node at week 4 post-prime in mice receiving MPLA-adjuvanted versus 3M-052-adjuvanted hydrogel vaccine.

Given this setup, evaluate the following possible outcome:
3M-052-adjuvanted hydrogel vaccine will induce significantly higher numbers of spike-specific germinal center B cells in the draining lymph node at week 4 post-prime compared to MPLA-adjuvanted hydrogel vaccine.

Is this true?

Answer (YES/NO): NO